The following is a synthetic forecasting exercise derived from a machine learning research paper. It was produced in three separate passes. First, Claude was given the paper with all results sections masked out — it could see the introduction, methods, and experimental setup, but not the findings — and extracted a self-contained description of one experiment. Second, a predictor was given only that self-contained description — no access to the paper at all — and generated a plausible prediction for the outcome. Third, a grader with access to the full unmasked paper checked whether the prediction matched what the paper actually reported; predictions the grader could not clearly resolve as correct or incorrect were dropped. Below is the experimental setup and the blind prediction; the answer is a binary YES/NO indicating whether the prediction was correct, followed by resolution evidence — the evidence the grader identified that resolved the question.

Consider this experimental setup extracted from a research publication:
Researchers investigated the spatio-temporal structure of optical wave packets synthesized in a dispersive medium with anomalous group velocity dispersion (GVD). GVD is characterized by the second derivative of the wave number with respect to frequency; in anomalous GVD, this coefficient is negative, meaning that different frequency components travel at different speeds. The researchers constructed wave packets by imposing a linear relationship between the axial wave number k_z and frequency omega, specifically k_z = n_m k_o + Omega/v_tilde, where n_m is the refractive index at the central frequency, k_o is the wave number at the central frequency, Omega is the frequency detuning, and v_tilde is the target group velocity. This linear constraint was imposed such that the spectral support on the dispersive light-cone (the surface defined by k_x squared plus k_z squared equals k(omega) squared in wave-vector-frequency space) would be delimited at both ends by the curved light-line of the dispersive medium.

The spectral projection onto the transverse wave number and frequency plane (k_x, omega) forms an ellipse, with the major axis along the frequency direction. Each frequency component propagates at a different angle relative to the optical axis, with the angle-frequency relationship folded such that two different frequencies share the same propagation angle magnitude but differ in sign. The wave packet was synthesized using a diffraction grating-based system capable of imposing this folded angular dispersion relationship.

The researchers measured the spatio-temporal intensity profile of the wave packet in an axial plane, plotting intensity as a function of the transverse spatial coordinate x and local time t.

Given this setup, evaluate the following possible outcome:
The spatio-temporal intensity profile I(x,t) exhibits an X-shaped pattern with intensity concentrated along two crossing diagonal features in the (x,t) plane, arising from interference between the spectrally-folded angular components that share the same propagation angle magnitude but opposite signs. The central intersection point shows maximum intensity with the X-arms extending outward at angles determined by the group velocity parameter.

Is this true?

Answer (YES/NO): NO